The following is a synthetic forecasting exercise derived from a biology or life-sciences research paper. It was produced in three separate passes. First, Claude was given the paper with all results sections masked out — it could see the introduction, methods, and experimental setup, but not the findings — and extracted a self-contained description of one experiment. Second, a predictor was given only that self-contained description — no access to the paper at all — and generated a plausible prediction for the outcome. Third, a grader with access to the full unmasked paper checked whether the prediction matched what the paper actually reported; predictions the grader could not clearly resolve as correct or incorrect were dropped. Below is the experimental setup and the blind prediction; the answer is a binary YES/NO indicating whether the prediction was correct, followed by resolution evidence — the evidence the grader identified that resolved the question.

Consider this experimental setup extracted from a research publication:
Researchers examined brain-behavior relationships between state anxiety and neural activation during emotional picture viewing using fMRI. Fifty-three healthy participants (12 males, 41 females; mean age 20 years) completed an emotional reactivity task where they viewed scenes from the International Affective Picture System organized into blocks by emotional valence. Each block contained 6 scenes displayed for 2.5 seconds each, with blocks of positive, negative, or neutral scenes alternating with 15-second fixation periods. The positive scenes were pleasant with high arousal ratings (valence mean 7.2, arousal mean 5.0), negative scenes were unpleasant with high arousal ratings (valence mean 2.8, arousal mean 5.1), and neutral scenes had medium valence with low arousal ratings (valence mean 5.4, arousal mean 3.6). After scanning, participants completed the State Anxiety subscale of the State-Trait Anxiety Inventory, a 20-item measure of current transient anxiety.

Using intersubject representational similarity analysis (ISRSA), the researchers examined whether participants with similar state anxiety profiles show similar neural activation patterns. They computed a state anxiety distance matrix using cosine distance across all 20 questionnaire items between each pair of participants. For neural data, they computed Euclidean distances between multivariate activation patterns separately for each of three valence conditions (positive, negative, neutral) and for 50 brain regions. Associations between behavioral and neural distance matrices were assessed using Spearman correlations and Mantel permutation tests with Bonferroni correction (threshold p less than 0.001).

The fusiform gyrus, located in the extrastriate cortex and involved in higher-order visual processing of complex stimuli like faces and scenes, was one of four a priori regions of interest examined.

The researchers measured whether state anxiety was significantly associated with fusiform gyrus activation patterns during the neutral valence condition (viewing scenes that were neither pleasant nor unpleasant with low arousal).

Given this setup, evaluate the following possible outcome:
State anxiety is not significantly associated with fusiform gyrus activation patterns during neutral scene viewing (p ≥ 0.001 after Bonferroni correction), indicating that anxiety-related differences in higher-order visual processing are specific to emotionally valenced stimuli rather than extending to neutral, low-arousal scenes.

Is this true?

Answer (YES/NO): NO